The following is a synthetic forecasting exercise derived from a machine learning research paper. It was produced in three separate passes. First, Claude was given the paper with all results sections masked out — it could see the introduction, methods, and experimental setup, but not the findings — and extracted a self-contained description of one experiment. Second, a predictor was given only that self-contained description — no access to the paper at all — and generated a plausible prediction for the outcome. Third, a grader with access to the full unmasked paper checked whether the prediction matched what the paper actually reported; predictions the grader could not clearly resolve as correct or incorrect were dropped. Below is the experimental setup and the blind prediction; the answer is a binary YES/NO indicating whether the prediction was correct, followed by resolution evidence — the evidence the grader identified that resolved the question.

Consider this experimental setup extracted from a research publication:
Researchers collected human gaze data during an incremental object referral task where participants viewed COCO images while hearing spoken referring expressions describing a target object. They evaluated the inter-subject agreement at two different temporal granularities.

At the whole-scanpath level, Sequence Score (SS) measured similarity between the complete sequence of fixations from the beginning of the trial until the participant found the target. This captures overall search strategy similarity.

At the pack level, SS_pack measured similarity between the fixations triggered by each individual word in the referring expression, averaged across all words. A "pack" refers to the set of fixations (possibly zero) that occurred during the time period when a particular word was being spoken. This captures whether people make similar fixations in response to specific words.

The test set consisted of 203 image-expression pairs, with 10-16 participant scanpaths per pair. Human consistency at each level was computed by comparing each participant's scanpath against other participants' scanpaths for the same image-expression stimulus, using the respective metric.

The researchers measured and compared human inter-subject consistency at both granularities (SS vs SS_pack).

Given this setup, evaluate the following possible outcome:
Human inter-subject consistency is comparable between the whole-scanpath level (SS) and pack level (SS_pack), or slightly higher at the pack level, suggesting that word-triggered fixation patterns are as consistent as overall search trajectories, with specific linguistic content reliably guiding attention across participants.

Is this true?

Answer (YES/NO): NO